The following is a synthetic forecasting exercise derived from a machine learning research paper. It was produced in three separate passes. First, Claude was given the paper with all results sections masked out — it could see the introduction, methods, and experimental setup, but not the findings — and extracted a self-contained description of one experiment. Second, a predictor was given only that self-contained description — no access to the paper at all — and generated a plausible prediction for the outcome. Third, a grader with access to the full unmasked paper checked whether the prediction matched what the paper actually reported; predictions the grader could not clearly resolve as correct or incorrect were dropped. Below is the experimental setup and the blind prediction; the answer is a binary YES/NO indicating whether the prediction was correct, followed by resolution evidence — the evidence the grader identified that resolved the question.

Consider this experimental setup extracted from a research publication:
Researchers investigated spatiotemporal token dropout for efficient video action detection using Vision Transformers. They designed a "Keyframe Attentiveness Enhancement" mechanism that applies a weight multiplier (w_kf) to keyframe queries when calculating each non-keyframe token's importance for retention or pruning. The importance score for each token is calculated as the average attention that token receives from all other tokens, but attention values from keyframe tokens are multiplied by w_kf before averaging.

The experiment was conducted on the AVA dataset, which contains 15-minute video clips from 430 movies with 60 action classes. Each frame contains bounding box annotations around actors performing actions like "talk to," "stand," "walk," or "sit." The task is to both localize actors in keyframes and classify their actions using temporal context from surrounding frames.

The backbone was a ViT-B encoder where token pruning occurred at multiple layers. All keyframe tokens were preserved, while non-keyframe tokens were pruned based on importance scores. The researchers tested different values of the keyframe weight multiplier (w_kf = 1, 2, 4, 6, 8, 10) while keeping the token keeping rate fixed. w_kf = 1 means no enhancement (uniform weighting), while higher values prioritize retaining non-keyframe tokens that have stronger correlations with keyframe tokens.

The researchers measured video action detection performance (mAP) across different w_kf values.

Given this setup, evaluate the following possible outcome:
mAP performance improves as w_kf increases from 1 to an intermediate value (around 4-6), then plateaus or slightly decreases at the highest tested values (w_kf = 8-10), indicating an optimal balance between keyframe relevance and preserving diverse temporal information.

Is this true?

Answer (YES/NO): NO